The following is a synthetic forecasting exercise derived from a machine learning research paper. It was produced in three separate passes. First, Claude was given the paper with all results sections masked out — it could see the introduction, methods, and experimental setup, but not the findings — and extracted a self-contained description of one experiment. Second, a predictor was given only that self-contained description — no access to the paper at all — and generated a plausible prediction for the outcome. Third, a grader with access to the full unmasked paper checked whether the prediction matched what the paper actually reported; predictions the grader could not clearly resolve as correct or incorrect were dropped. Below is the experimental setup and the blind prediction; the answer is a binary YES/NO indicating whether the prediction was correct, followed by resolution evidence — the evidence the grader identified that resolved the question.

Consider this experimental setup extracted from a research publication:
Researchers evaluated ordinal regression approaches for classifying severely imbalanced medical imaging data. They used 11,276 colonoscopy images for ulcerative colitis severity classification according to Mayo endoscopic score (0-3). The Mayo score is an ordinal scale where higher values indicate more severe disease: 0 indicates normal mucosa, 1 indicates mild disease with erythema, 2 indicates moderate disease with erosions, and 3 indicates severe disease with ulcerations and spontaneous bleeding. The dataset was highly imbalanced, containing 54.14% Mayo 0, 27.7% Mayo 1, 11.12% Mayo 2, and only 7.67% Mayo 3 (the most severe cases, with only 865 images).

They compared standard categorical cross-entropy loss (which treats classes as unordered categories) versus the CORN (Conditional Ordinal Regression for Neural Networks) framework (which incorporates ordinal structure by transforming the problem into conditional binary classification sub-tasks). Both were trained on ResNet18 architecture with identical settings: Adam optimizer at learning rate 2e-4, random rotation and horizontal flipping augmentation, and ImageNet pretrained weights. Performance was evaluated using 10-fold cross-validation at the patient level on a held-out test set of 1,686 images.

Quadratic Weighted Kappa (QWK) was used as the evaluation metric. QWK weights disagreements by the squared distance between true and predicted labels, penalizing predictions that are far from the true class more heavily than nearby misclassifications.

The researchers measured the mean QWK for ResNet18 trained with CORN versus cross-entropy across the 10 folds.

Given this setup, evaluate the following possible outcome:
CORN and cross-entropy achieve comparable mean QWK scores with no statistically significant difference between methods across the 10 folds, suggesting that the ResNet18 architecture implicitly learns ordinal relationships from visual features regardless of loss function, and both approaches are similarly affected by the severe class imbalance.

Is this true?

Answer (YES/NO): NO